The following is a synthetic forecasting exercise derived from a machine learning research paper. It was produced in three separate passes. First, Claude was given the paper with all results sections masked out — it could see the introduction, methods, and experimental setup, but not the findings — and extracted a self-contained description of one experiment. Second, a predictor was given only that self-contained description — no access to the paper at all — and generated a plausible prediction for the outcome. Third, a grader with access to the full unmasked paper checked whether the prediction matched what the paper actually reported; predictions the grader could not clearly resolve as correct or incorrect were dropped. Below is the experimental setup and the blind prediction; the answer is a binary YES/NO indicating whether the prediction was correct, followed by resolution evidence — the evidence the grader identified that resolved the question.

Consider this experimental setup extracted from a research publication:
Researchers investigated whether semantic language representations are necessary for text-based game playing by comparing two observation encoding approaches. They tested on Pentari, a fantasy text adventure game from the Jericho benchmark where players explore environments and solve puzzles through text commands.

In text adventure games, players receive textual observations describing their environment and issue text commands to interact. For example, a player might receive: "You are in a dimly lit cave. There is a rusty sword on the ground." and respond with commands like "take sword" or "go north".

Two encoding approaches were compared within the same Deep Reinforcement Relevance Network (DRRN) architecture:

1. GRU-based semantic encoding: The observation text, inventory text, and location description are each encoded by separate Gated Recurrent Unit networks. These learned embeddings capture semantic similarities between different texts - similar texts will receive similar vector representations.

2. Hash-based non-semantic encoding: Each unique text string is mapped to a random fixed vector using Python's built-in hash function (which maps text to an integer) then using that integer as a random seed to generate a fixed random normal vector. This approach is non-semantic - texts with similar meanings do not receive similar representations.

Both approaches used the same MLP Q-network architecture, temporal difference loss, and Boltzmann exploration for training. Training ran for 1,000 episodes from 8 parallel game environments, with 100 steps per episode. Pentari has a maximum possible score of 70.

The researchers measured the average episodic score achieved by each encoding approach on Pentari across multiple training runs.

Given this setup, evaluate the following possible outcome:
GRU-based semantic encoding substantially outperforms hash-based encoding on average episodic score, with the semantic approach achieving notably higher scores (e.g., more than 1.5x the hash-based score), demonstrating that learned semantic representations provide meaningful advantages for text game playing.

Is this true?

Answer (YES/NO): NO